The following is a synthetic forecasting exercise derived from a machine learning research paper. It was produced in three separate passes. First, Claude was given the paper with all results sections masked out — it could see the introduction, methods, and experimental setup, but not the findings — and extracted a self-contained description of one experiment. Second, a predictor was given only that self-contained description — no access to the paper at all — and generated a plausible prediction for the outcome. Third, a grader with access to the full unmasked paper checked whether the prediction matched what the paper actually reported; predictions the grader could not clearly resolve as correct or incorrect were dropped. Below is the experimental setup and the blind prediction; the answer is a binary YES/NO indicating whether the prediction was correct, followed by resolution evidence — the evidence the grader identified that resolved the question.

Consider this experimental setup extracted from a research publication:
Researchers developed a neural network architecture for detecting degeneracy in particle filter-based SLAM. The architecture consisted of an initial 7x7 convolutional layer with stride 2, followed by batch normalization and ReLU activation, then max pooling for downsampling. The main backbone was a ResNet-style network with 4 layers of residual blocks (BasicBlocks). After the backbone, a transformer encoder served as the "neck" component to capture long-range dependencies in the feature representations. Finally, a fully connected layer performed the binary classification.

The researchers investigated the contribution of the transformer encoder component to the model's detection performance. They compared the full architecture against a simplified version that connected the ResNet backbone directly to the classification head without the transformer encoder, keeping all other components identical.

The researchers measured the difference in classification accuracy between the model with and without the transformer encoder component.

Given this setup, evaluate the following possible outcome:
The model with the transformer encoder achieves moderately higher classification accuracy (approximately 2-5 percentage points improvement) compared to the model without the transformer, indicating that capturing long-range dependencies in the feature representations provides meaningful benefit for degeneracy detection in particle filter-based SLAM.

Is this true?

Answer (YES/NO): YES